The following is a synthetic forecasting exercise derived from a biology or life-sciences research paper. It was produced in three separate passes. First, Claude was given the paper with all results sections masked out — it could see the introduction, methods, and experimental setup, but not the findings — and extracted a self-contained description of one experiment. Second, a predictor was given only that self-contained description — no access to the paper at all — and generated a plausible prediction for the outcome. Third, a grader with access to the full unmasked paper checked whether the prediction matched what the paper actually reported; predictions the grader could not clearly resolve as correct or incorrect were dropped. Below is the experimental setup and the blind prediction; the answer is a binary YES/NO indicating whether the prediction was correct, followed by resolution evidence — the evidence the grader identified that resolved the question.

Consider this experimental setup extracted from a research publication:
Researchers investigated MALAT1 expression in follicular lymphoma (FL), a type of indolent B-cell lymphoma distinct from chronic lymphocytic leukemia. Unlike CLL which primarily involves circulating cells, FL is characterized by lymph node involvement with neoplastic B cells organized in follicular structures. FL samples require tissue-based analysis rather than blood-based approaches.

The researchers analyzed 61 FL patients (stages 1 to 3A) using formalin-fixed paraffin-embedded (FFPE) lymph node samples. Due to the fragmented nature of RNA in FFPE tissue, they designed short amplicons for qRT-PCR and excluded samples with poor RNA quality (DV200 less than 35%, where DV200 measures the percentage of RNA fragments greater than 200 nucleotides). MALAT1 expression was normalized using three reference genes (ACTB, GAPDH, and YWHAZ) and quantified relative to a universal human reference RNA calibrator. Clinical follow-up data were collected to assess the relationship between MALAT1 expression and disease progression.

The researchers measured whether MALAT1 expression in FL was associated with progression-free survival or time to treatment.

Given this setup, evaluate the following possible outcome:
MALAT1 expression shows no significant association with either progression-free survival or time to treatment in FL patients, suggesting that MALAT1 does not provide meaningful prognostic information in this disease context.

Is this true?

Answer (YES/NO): NO